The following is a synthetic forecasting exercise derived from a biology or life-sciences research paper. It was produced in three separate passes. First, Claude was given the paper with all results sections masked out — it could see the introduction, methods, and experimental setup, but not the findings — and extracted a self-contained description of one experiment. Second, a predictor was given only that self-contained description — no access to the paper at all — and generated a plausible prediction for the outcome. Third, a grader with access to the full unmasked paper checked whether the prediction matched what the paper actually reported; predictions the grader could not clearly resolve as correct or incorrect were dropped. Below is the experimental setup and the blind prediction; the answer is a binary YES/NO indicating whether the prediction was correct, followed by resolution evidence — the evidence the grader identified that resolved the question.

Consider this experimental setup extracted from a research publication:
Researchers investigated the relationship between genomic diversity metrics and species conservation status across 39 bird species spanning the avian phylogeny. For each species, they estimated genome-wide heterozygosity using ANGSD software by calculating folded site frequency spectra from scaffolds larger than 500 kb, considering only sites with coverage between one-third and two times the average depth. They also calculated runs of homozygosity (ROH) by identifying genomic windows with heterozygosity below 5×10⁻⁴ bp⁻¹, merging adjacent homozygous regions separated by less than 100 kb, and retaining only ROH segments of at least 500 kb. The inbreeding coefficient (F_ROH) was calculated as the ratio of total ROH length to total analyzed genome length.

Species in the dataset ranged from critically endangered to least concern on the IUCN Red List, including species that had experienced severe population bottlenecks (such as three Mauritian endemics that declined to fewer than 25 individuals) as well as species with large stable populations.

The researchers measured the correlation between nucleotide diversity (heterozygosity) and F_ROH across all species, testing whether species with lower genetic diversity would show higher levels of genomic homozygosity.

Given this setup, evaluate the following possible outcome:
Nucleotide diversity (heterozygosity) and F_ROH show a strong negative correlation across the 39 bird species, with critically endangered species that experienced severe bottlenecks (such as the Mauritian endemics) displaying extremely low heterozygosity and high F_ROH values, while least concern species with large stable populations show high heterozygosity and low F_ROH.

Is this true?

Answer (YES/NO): NO